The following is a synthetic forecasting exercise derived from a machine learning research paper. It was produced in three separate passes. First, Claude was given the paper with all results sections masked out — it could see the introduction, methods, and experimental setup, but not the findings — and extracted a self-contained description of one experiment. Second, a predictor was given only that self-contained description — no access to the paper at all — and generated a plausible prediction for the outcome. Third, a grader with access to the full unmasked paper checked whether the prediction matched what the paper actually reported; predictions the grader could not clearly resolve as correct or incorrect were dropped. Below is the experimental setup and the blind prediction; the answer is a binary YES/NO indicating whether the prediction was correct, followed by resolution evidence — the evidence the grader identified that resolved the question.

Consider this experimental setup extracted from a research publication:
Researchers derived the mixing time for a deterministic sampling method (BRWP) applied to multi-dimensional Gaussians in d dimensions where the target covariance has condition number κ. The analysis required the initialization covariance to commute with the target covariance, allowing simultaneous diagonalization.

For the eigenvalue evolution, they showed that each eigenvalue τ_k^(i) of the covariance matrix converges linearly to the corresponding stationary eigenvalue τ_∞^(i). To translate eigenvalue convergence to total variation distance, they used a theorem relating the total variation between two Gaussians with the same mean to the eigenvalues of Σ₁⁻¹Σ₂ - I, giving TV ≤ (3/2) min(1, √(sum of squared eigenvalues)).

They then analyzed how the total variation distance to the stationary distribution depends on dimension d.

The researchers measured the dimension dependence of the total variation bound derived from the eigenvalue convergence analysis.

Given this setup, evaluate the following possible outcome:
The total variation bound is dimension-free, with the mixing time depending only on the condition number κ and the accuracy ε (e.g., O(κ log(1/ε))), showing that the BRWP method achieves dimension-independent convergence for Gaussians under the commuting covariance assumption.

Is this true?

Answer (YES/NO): NO